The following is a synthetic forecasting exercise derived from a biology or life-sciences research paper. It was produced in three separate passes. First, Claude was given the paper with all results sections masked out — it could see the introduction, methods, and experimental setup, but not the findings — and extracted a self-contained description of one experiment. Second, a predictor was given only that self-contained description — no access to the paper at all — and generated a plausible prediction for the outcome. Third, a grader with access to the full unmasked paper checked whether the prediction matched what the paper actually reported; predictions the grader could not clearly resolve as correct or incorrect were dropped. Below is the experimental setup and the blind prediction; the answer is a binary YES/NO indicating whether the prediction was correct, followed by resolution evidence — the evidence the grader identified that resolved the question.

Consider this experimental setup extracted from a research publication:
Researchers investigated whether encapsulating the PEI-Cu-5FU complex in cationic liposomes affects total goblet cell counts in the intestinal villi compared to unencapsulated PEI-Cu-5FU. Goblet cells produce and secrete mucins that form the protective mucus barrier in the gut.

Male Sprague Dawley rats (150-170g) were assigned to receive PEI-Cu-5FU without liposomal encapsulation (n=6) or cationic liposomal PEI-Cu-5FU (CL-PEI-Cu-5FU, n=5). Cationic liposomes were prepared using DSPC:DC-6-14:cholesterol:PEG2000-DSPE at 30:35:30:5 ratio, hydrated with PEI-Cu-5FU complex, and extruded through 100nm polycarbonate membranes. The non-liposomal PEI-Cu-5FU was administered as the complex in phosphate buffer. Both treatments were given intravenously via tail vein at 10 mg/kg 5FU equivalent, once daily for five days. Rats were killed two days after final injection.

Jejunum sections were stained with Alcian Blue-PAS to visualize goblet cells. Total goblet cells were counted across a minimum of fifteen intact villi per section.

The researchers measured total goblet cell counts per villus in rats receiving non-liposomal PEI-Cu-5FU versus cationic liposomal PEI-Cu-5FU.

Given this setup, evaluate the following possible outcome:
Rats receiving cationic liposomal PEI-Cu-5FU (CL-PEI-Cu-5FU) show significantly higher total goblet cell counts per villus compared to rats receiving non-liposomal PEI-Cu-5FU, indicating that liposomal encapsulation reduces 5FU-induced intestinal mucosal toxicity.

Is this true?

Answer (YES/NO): NO